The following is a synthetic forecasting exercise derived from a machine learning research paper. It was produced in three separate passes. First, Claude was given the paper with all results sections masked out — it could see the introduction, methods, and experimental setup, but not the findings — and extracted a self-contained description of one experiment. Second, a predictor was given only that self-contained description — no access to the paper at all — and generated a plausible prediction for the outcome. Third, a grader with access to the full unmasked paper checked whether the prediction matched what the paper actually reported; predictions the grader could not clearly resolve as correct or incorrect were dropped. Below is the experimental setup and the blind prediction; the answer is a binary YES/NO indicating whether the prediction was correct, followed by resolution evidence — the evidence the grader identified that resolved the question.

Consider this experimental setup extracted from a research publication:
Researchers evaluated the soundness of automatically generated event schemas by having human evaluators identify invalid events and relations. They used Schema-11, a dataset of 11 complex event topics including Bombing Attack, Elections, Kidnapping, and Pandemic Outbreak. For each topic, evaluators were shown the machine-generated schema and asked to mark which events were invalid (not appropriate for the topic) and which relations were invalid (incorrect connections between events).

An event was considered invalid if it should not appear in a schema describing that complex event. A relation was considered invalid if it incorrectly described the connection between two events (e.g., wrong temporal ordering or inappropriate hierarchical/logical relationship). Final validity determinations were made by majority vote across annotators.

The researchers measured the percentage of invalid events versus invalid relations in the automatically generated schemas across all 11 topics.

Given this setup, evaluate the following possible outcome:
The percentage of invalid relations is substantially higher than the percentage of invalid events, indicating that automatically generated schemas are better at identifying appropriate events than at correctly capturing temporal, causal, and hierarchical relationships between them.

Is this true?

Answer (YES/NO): YES